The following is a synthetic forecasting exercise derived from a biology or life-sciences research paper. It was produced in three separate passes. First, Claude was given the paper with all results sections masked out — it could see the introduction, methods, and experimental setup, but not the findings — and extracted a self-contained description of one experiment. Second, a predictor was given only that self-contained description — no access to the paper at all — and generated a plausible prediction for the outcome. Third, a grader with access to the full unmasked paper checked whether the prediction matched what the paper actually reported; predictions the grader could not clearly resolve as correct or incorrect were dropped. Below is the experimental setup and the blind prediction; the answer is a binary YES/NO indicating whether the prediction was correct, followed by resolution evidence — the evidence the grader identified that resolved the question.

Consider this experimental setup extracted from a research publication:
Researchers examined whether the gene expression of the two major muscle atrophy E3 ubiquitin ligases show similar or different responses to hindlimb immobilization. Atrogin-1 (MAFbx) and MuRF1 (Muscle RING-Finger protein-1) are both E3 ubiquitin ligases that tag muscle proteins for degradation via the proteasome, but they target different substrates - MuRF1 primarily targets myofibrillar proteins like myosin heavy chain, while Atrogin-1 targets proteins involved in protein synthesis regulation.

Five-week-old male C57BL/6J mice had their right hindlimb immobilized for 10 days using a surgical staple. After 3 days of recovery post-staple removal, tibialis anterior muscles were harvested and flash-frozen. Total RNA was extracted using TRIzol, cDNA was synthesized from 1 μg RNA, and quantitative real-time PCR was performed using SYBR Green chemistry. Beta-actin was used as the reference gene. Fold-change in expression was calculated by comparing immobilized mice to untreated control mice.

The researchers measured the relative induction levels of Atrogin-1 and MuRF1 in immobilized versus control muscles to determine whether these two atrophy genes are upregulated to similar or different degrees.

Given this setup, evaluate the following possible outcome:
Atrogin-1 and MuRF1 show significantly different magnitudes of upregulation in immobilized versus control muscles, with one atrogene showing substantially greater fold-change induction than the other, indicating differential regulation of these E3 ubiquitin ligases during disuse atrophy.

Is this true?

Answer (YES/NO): NO